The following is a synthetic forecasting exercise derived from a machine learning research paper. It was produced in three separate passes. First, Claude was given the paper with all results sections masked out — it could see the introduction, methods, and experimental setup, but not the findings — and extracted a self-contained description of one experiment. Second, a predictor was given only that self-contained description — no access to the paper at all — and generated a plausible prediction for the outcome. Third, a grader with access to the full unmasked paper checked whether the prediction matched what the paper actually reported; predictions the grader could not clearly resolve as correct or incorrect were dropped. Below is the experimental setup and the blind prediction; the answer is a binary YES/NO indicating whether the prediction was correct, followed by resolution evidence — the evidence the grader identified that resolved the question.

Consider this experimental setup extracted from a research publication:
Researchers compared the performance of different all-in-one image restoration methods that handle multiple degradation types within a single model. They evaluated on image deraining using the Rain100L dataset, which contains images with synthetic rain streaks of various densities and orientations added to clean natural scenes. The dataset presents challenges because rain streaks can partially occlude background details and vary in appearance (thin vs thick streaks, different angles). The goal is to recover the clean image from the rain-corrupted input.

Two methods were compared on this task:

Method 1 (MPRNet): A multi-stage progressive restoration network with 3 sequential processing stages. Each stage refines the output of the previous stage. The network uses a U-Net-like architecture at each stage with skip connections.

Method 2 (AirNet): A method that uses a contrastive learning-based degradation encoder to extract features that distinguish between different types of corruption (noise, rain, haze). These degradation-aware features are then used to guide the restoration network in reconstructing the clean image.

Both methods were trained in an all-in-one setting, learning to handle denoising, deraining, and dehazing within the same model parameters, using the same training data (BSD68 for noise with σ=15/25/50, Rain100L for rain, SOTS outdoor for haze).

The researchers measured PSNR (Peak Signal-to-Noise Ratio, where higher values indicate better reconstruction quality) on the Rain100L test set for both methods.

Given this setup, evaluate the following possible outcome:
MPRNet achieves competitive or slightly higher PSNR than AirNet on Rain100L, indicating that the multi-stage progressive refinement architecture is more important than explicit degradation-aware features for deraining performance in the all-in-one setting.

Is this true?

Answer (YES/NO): NO